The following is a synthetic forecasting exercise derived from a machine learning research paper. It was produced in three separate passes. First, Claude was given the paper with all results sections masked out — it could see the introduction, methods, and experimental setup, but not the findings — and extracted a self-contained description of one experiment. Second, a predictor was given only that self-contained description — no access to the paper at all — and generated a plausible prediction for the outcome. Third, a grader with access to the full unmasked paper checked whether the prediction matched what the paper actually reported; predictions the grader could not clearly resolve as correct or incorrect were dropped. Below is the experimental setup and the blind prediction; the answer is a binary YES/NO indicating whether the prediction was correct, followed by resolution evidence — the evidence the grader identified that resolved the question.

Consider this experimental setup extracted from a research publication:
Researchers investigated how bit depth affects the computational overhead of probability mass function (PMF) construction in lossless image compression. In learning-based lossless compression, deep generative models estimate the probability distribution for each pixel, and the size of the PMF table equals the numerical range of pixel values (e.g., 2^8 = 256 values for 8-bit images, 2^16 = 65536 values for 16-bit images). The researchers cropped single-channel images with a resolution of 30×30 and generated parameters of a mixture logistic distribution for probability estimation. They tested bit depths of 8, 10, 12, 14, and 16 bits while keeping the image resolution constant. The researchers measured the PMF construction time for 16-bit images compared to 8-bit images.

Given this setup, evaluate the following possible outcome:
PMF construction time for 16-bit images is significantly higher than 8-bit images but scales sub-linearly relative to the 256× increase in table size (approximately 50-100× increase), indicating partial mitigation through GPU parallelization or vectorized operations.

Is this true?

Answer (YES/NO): NO